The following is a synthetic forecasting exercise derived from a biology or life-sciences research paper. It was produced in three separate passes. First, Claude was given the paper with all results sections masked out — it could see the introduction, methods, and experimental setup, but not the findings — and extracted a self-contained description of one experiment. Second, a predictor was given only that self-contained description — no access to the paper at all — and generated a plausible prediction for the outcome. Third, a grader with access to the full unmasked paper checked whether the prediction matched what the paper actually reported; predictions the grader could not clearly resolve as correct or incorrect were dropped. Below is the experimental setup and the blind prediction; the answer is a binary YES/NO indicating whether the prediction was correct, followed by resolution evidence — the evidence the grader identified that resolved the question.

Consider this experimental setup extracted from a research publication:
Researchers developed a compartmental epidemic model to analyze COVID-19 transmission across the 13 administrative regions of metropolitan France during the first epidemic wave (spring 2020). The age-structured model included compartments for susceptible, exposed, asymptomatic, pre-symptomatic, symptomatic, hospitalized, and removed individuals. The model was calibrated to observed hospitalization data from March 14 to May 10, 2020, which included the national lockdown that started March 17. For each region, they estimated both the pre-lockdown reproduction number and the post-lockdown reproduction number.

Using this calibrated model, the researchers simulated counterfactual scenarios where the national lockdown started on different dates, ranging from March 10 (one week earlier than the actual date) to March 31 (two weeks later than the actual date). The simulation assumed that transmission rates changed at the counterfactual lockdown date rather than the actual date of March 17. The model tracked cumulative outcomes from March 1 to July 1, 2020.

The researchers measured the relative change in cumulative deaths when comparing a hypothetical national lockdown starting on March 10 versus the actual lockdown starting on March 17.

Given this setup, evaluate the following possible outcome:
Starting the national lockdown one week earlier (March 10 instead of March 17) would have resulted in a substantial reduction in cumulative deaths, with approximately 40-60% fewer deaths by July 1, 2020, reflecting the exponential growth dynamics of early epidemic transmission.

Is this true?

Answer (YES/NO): YES